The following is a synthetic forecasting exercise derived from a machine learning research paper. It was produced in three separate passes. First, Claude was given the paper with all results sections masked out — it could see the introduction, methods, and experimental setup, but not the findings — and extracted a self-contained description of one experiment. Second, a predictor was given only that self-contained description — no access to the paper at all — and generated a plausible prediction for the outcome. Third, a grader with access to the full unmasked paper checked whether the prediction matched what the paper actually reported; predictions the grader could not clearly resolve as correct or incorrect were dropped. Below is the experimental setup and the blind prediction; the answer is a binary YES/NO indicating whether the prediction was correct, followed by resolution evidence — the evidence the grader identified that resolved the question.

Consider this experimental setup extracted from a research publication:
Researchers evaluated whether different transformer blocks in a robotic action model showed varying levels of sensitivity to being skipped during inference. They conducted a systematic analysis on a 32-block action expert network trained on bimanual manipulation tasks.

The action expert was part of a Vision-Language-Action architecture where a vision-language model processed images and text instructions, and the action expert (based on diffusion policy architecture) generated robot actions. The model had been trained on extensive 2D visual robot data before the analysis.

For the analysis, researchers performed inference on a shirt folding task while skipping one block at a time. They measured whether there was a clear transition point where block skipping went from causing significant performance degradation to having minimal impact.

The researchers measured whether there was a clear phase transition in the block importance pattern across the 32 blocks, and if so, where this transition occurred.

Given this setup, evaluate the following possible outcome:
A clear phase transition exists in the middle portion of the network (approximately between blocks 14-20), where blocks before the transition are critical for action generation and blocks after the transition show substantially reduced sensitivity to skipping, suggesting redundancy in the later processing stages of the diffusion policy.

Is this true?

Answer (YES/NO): NO